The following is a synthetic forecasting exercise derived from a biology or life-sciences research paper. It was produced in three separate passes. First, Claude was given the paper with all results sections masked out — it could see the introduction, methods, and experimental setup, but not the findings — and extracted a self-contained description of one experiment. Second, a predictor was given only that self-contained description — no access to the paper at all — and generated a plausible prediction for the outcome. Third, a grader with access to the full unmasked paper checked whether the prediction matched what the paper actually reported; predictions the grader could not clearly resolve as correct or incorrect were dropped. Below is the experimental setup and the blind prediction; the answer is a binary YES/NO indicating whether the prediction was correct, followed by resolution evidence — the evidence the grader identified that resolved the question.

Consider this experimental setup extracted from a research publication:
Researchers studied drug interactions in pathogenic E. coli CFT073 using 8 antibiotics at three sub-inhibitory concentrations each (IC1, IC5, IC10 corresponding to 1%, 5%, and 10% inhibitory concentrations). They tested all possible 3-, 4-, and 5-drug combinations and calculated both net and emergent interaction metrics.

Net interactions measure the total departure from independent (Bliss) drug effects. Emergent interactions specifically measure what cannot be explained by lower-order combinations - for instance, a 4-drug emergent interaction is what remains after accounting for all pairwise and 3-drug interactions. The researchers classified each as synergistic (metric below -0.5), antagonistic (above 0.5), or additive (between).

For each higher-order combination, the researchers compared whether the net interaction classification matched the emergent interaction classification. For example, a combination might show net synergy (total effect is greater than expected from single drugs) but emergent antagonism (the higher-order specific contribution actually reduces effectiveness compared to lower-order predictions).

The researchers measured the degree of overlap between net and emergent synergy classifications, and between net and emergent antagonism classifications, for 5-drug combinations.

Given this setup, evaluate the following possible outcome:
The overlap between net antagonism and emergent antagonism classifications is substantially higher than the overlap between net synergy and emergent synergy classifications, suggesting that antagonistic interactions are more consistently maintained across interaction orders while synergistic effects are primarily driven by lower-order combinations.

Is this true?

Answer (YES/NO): NO